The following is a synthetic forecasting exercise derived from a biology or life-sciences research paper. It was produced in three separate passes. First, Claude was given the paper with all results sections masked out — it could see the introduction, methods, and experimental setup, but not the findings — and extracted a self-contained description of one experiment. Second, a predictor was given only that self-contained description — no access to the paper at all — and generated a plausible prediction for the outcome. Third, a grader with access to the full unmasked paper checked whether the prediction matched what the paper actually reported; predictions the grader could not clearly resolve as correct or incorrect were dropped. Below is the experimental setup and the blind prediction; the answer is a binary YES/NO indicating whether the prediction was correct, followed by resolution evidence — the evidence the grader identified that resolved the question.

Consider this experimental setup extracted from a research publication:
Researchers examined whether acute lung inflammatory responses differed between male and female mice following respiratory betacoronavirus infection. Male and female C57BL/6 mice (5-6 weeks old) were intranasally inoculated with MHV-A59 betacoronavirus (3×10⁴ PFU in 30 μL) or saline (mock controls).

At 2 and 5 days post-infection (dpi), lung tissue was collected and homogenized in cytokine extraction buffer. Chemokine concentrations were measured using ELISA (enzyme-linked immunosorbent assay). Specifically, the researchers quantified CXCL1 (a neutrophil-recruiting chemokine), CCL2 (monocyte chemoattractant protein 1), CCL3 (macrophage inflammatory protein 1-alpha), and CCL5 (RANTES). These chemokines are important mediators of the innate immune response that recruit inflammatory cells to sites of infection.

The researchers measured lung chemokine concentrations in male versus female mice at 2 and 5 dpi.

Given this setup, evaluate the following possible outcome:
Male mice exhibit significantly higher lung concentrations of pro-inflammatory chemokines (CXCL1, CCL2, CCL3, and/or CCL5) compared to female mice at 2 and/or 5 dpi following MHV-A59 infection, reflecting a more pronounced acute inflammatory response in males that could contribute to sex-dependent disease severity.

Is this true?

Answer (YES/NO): YES